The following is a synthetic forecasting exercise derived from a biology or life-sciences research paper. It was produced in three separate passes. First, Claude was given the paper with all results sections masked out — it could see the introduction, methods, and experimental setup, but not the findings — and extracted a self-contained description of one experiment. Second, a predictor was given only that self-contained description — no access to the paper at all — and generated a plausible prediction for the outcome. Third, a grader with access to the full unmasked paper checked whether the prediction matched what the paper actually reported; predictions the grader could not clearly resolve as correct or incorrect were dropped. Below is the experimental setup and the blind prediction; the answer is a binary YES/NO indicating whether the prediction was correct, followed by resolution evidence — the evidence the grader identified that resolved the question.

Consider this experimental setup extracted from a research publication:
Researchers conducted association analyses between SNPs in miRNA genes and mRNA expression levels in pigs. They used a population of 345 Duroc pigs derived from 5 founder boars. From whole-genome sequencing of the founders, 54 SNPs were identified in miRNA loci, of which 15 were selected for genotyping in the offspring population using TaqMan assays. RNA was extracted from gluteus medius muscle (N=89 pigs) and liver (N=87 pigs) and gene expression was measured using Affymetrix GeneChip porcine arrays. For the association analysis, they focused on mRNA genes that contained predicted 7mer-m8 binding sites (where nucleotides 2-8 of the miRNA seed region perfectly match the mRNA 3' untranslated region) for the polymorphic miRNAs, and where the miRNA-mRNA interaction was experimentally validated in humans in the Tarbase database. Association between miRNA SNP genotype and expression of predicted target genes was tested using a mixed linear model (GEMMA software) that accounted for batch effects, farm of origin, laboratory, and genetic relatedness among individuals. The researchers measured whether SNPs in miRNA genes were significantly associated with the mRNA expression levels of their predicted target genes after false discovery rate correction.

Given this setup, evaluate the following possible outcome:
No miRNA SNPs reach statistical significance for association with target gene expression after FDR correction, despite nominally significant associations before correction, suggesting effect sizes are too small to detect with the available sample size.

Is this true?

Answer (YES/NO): NO